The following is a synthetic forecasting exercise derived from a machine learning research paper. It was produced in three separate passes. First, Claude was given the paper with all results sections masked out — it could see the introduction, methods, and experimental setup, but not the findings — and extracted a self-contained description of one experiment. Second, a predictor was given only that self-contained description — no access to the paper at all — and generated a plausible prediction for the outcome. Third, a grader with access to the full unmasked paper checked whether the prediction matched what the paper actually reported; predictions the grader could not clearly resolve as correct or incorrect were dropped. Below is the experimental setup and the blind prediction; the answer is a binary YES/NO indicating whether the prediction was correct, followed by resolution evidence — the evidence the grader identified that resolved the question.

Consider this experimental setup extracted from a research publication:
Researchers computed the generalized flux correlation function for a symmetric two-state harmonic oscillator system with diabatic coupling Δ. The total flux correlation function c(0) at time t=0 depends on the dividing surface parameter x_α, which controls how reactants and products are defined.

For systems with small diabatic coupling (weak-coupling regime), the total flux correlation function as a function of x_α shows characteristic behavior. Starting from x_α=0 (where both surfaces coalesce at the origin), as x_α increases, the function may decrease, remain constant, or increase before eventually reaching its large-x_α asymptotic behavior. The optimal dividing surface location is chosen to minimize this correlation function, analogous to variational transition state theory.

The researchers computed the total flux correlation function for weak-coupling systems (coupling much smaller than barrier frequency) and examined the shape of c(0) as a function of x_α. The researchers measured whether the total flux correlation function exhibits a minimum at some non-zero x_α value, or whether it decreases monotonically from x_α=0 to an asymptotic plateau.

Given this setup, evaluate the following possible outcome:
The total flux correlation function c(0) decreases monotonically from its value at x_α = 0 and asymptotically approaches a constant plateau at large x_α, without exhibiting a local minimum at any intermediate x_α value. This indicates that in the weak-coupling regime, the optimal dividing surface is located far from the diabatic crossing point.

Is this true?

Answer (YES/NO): NO